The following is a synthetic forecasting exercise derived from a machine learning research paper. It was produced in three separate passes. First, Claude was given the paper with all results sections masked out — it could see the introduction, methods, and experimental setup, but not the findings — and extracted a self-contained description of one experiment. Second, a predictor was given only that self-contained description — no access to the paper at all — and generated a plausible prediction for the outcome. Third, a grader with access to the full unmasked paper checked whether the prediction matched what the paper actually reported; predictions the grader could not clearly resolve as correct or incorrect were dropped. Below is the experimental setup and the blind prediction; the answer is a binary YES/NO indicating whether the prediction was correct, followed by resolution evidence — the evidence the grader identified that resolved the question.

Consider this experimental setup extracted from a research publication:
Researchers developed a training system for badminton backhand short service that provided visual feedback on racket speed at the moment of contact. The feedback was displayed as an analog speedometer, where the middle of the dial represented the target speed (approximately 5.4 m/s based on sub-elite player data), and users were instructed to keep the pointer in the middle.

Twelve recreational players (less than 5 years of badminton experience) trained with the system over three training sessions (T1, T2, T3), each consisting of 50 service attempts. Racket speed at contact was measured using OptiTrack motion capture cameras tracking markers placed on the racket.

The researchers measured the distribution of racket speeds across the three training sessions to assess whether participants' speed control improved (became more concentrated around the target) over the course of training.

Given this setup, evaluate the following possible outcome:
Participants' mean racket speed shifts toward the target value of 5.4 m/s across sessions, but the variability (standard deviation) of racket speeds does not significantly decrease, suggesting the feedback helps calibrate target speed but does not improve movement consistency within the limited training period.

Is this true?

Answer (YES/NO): NO